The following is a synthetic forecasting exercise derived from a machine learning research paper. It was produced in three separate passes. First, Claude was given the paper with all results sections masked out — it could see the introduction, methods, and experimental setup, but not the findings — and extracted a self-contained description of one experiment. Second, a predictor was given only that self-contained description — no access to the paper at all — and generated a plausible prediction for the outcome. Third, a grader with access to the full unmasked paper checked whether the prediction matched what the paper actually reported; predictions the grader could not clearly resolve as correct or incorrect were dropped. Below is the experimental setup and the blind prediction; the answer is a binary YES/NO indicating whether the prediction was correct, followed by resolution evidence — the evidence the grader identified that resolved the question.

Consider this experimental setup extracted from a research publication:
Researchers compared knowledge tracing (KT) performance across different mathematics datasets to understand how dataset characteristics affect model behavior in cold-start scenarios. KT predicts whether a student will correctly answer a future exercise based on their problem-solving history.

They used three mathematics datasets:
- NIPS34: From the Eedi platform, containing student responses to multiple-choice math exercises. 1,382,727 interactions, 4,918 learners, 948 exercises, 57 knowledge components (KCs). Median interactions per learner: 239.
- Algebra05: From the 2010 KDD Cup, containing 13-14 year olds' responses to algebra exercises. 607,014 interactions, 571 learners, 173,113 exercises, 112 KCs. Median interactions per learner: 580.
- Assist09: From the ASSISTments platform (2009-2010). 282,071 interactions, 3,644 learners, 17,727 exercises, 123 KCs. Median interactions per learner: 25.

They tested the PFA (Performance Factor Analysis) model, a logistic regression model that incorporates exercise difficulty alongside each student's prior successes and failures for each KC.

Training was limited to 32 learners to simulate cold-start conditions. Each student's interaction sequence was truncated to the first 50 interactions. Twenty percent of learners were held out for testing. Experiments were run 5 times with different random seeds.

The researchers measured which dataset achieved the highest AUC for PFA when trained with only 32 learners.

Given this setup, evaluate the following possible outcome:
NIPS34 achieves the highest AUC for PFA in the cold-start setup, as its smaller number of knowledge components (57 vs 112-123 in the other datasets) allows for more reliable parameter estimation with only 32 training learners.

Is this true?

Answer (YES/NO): YES